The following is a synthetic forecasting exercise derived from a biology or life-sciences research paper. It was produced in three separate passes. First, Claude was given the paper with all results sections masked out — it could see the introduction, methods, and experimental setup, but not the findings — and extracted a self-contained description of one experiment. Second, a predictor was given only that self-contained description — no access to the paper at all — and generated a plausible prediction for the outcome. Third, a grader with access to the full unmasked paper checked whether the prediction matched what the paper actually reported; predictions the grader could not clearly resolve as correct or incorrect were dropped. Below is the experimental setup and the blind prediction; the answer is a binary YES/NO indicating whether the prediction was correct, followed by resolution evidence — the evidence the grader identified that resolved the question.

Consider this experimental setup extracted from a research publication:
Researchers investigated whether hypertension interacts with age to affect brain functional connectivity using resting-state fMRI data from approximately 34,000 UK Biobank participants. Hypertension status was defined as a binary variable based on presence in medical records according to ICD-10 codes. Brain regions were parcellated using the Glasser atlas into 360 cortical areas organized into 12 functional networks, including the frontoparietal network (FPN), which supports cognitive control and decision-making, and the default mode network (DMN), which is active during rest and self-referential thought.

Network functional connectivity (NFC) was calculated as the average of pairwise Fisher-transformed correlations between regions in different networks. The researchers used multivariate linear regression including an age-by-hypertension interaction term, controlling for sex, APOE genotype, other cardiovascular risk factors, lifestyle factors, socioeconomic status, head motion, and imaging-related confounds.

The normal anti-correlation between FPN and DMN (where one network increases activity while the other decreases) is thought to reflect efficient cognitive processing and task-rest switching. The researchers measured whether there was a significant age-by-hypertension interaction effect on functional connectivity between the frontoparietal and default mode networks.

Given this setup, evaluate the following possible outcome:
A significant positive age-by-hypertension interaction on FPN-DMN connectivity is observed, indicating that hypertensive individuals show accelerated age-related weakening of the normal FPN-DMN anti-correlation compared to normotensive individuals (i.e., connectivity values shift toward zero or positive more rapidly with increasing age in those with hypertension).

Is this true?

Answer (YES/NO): YES